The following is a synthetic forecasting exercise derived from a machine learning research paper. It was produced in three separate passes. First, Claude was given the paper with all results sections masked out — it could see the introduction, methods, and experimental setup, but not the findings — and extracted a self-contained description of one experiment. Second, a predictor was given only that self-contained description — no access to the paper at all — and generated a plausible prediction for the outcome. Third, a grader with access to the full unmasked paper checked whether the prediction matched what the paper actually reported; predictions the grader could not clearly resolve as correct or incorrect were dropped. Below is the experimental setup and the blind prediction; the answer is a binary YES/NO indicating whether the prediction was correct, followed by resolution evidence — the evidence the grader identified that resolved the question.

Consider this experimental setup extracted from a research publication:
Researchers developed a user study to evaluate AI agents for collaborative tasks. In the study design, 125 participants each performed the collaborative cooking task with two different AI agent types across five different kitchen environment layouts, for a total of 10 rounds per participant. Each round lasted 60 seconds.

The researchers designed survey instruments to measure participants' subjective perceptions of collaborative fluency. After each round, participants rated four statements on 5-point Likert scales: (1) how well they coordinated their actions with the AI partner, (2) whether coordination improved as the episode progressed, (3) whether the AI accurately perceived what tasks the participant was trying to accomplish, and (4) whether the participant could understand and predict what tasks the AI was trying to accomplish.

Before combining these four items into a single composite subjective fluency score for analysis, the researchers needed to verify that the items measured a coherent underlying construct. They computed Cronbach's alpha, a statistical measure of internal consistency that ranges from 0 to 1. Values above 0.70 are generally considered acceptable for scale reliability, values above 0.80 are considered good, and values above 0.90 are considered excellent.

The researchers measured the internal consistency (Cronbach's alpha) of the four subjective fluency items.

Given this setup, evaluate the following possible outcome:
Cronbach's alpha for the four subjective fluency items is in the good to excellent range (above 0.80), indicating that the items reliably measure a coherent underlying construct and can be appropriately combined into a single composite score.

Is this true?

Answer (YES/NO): YES